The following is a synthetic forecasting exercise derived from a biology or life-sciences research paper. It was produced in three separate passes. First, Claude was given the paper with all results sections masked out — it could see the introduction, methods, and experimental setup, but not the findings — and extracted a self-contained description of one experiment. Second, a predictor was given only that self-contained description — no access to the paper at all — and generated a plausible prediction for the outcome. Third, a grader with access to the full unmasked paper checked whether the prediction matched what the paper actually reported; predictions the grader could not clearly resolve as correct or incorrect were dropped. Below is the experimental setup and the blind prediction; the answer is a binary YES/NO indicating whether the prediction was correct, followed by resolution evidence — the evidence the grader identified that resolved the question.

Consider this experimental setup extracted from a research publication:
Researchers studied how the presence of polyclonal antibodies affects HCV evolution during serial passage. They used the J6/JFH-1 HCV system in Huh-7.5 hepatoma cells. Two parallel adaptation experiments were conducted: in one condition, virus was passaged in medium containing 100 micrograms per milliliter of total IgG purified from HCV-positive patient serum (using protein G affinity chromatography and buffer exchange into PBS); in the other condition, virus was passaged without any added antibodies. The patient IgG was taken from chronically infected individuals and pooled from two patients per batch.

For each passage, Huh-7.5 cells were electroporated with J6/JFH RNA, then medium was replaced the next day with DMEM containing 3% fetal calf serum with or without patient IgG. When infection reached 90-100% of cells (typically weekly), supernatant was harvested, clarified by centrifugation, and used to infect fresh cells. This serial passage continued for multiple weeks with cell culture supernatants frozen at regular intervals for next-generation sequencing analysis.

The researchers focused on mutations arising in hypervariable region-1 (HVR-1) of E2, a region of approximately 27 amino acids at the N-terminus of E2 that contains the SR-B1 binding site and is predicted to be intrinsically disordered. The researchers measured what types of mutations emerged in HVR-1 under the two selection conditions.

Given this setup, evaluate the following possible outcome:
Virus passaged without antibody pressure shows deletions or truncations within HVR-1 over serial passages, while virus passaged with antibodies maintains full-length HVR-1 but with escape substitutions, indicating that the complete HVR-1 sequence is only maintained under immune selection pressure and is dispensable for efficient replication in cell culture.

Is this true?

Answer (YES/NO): NO